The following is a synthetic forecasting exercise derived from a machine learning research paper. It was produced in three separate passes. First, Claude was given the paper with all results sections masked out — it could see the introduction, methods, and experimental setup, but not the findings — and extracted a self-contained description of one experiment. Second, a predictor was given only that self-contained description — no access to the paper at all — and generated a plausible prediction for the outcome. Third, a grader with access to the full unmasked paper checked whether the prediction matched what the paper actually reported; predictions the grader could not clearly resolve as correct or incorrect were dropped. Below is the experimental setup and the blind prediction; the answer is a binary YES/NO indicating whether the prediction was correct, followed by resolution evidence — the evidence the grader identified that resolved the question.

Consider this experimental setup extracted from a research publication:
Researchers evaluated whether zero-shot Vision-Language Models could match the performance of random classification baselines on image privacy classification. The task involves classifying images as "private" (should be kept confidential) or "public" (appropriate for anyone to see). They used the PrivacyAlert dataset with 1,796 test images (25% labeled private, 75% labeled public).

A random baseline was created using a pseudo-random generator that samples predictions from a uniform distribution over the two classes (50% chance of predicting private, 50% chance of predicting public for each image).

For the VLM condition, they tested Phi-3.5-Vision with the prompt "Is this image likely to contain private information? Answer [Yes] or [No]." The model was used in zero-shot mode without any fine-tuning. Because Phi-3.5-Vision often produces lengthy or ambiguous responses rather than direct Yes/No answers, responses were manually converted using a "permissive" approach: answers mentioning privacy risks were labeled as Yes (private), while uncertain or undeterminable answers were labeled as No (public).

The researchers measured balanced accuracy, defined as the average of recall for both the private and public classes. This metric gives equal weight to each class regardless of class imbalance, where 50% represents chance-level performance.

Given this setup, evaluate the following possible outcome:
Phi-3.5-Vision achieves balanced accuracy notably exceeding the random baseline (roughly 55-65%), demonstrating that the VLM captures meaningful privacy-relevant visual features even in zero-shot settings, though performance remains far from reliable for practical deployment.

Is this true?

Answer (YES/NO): YES